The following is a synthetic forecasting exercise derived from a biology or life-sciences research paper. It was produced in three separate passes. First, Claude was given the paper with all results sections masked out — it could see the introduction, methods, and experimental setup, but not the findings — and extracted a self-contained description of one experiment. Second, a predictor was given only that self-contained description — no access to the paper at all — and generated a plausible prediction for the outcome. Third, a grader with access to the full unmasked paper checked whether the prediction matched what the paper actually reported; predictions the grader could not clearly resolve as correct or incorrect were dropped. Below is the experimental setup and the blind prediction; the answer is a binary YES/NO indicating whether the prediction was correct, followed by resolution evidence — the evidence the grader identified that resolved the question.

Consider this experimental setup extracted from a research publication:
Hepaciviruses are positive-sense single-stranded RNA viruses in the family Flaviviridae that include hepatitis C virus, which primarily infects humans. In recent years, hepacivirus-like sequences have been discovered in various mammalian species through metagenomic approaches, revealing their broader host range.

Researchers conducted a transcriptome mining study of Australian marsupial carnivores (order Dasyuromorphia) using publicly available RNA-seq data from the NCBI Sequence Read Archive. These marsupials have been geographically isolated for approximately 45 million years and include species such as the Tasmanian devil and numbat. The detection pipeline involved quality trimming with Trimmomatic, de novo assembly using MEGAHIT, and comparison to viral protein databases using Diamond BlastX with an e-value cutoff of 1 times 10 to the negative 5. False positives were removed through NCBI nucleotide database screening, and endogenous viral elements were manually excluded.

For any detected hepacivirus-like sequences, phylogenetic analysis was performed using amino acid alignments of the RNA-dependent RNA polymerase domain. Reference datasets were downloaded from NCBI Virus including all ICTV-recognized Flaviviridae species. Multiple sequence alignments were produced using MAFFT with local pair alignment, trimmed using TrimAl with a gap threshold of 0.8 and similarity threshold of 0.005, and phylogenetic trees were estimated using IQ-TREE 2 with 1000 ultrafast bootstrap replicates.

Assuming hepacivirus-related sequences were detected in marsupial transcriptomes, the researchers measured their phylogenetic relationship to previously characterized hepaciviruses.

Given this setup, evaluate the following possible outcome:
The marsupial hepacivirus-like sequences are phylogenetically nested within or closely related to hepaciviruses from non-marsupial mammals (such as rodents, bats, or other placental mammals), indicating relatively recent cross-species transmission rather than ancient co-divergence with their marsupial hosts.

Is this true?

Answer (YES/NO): NO